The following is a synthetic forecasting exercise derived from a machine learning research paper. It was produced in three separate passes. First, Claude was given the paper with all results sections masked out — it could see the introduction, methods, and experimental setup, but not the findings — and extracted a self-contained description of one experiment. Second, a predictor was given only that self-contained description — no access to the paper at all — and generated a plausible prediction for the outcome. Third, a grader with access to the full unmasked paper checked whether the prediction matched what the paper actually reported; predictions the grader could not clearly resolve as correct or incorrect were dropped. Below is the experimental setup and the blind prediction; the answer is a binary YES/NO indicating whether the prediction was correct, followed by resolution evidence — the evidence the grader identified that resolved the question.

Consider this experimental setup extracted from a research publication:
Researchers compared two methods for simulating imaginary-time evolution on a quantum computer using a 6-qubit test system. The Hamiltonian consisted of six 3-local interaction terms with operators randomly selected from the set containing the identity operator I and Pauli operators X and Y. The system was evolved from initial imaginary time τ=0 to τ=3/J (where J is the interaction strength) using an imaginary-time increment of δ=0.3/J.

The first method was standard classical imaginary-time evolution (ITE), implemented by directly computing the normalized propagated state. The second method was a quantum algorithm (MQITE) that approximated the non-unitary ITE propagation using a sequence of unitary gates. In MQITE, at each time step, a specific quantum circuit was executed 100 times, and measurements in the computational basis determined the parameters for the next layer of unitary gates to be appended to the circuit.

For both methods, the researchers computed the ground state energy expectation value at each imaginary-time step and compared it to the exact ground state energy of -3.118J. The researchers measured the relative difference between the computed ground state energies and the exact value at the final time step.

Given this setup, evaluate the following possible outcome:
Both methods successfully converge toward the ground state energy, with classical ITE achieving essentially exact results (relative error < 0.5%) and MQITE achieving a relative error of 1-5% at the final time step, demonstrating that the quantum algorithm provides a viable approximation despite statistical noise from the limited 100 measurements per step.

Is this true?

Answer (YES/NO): NO